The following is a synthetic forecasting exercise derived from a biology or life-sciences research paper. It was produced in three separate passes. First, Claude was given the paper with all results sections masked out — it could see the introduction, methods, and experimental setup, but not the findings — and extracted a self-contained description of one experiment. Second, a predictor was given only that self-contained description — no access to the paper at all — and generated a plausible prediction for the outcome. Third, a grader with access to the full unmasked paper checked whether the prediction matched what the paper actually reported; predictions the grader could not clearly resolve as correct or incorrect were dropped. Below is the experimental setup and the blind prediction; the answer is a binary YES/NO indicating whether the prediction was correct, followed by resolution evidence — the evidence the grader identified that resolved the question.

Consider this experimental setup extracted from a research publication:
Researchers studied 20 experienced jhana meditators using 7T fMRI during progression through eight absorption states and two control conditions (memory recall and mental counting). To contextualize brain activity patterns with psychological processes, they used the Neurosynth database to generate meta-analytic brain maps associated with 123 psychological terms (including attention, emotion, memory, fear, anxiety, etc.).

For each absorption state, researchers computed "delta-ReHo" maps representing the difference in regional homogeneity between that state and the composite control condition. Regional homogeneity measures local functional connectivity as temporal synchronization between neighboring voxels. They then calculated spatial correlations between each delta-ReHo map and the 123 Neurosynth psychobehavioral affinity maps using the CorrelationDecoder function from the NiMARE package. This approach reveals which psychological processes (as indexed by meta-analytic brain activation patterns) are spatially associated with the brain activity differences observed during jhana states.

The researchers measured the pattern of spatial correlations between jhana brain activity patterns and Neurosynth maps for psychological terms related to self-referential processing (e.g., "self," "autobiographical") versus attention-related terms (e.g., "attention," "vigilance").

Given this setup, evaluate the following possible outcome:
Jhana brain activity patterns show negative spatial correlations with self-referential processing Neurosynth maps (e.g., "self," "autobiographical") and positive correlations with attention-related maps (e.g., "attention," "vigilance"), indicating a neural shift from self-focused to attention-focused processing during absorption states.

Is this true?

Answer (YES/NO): YES